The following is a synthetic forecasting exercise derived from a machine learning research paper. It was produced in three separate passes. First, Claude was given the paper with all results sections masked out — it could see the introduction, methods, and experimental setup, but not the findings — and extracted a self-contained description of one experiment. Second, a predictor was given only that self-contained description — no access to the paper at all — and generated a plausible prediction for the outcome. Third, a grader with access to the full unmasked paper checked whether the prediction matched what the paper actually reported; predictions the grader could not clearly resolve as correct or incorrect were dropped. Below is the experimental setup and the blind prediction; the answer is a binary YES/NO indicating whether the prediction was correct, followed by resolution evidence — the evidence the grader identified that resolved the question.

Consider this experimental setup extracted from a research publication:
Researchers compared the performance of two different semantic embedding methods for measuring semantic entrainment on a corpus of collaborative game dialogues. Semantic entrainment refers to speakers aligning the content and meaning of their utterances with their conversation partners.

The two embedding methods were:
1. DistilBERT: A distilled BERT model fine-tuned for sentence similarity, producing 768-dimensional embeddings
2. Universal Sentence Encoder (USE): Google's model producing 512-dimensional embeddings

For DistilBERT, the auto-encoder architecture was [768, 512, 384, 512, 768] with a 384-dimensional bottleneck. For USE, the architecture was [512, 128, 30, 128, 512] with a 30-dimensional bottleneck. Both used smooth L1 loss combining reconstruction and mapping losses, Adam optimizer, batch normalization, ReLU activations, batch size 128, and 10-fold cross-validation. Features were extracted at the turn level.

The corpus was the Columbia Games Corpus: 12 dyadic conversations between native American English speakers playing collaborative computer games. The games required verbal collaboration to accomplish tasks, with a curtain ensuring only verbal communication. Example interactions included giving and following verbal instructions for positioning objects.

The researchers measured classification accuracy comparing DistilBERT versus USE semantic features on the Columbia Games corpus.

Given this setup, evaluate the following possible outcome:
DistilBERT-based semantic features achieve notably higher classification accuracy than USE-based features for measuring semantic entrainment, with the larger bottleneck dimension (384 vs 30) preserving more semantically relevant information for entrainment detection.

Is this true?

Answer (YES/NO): NO